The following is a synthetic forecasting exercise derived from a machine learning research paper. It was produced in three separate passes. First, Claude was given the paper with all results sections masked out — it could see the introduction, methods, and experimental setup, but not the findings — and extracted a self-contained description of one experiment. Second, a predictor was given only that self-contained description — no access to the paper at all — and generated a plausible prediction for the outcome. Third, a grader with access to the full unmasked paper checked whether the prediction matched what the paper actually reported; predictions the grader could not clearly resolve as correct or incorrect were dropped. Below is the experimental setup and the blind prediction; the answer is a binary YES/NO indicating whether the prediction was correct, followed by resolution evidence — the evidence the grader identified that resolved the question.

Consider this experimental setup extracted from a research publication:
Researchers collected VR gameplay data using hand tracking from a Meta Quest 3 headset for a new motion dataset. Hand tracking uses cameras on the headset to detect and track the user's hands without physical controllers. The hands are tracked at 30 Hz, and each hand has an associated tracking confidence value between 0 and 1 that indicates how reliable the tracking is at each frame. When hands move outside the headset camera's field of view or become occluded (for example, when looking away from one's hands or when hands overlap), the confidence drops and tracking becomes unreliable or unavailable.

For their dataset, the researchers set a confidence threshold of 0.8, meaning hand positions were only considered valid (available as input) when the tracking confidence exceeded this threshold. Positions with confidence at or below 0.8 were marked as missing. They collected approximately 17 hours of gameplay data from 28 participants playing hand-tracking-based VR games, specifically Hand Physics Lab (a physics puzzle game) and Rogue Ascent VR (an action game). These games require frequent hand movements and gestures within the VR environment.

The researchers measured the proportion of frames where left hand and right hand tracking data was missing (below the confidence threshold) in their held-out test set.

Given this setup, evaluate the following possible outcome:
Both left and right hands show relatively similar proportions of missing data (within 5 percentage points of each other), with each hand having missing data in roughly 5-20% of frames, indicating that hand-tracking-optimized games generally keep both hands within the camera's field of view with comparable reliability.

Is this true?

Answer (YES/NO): NO